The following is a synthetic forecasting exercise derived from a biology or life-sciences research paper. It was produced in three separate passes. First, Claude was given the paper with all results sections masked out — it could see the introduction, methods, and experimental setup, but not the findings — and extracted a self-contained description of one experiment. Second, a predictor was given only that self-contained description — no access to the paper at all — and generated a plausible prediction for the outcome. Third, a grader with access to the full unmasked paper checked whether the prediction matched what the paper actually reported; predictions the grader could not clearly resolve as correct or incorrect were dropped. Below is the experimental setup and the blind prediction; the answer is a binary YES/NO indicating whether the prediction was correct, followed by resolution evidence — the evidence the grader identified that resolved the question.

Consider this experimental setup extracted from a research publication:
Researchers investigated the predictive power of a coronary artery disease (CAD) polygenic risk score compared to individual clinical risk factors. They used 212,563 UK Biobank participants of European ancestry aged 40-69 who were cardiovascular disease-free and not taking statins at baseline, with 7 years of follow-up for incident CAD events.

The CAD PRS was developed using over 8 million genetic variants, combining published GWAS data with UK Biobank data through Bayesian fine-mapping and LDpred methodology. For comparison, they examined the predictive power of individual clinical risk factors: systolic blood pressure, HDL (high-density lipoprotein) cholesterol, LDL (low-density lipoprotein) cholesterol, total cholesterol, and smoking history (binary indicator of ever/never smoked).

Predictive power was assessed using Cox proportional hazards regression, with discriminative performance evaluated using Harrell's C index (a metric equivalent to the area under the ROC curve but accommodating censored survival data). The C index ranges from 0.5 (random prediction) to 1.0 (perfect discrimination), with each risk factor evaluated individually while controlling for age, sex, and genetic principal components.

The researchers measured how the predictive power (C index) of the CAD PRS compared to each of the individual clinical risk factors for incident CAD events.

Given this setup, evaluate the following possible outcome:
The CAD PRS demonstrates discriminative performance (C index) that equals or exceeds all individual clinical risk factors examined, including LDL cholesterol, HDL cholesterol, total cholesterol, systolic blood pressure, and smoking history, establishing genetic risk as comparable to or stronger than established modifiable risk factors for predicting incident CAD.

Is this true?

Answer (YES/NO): YES